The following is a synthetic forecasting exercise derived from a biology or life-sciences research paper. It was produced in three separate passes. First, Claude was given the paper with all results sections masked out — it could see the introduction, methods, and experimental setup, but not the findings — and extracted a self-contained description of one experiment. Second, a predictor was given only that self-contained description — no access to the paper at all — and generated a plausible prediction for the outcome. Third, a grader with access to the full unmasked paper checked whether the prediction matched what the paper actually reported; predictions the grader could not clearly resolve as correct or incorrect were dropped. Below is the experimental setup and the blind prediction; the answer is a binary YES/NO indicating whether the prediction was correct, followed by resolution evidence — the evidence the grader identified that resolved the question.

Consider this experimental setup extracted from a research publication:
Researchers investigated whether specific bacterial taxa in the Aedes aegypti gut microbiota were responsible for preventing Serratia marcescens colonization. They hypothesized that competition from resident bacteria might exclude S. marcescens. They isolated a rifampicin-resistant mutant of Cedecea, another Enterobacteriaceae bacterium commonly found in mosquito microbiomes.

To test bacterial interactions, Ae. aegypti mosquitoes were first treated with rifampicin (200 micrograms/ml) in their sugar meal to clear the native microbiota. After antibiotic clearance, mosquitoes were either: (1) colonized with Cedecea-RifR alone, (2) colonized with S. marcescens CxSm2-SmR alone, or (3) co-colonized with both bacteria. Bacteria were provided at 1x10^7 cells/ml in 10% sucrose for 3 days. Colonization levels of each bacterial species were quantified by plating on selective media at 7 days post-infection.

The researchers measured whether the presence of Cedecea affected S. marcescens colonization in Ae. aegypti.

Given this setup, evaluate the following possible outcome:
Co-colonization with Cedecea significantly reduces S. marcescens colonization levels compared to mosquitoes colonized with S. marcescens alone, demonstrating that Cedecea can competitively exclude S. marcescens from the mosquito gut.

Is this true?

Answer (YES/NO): YES